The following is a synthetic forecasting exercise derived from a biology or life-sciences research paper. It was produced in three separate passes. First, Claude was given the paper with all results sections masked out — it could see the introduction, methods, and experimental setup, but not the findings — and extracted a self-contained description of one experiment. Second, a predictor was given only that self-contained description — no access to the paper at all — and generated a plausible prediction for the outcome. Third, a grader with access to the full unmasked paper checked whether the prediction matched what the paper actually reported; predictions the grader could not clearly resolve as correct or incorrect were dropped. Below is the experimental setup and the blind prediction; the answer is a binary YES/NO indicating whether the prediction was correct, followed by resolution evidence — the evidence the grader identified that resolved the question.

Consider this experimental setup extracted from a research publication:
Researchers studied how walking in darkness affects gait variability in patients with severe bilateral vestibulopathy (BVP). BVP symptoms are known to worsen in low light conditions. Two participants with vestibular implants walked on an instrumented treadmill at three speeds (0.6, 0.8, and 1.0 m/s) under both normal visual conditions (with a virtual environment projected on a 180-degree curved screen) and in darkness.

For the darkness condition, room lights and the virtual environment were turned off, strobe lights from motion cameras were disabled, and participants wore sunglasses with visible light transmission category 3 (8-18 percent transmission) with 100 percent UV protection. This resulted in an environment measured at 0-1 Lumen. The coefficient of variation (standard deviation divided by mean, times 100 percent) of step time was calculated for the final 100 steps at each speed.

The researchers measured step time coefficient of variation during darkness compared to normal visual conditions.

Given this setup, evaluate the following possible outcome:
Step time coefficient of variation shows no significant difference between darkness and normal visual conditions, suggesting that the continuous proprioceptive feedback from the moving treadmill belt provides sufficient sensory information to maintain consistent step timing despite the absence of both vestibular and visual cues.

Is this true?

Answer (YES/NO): NO